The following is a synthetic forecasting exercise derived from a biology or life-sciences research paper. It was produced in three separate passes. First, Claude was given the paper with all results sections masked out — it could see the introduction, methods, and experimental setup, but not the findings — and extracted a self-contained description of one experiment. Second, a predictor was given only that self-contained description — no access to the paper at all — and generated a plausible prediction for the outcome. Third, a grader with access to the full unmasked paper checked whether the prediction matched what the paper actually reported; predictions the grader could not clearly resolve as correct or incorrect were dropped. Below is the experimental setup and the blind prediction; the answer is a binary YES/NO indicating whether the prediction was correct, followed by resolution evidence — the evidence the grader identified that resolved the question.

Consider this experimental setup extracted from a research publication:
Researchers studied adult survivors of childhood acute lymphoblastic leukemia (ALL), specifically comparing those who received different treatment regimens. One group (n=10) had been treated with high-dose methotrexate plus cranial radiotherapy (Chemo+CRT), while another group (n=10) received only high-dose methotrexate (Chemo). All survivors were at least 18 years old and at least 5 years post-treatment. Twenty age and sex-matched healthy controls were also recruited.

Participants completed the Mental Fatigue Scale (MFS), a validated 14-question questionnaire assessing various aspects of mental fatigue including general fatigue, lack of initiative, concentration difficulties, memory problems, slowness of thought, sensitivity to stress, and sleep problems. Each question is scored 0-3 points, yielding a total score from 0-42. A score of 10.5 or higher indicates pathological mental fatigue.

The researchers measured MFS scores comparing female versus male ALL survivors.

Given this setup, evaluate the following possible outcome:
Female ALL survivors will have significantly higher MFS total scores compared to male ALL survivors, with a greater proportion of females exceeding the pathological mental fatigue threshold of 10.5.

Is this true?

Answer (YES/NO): NO